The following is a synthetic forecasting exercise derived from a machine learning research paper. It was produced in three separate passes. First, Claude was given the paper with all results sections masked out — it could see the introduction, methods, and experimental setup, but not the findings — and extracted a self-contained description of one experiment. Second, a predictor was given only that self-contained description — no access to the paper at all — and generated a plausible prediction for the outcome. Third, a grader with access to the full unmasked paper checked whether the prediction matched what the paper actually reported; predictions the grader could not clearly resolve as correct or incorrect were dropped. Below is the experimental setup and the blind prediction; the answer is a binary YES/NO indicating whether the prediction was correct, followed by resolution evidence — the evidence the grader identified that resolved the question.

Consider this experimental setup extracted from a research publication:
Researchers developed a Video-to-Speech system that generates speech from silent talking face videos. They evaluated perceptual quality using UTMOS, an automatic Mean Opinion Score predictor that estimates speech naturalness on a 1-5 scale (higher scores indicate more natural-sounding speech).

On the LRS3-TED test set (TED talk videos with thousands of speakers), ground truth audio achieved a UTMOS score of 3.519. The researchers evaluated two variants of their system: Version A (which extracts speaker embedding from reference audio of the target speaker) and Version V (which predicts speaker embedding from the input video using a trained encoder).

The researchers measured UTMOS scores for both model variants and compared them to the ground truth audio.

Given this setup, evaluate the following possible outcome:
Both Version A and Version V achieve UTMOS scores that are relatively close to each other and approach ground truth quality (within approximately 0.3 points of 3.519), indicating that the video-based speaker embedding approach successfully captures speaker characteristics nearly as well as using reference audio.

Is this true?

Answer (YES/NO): NO